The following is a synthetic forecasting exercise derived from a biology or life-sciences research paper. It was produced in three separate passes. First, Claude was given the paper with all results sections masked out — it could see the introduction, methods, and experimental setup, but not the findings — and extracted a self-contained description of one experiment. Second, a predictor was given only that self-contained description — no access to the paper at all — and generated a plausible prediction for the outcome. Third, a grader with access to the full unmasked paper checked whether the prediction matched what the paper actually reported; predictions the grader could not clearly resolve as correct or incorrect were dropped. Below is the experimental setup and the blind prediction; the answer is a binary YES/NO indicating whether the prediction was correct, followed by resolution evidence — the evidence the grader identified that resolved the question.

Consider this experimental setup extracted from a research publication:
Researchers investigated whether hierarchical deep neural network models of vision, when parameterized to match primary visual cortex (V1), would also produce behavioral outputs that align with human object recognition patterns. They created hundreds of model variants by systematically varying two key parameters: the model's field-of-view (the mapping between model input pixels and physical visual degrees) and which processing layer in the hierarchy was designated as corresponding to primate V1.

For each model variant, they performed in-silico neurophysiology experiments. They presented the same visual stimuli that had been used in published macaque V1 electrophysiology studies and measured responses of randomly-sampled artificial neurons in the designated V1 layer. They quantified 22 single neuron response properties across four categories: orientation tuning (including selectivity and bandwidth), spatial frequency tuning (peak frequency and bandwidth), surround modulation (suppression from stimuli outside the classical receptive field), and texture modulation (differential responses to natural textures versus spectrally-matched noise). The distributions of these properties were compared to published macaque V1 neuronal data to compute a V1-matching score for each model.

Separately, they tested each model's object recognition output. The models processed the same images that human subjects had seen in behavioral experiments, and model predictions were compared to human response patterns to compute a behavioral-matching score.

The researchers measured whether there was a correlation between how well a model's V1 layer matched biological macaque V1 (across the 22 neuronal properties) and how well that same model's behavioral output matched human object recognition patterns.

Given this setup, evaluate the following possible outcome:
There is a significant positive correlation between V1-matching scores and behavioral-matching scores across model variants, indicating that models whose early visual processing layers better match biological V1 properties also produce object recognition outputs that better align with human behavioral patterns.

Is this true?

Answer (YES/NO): YES